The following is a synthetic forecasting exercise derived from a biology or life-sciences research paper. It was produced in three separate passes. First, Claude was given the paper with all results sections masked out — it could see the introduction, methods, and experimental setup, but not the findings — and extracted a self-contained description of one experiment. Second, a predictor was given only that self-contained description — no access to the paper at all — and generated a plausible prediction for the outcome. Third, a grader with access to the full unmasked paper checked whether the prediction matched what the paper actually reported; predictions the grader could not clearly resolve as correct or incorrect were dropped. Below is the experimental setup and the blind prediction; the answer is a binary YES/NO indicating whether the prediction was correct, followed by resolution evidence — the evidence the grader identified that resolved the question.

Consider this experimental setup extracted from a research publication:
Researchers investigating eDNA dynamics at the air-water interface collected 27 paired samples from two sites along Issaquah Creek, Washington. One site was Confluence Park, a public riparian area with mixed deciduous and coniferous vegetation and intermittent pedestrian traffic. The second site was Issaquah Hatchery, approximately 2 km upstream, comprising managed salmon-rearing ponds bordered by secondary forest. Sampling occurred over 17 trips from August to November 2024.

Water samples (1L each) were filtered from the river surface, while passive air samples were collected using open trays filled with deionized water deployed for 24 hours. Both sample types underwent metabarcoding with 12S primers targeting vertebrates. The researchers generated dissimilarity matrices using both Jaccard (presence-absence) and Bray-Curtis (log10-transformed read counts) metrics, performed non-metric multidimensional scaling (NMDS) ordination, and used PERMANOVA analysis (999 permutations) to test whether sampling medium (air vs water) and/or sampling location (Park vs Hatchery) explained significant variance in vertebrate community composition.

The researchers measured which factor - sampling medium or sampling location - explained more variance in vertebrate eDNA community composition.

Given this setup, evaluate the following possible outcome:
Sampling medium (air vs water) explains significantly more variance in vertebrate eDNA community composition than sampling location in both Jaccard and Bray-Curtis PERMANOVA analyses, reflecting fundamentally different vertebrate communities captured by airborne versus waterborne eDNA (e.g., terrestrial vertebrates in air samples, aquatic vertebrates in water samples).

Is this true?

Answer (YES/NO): YES